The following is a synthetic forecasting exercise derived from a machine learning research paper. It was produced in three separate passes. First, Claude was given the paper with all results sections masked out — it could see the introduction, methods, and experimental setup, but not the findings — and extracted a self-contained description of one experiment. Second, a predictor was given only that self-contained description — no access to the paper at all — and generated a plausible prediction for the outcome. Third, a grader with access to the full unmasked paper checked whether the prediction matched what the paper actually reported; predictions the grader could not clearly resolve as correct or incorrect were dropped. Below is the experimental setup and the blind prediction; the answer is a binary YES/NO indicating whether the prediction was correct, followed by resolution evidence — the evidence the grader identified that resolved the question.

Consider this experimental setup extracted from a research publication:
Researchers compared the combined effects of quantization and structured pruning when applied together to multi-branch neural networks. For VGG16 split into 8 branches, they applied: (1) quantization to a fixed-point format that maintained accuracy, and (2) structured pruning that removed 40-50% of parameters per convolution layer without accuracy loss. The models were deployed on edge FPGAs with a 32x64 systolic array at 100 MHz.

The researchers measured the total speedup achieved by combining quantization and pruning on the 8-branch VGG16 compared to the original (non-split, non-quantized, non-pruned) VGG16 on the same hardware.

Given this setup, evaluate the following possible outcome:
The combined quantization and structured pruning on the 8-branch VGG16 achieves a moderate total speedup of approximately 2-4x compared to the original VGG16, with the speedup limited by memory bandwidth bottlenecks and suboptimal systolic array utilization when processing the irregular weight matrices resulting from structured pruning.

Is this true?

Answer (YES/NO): NO